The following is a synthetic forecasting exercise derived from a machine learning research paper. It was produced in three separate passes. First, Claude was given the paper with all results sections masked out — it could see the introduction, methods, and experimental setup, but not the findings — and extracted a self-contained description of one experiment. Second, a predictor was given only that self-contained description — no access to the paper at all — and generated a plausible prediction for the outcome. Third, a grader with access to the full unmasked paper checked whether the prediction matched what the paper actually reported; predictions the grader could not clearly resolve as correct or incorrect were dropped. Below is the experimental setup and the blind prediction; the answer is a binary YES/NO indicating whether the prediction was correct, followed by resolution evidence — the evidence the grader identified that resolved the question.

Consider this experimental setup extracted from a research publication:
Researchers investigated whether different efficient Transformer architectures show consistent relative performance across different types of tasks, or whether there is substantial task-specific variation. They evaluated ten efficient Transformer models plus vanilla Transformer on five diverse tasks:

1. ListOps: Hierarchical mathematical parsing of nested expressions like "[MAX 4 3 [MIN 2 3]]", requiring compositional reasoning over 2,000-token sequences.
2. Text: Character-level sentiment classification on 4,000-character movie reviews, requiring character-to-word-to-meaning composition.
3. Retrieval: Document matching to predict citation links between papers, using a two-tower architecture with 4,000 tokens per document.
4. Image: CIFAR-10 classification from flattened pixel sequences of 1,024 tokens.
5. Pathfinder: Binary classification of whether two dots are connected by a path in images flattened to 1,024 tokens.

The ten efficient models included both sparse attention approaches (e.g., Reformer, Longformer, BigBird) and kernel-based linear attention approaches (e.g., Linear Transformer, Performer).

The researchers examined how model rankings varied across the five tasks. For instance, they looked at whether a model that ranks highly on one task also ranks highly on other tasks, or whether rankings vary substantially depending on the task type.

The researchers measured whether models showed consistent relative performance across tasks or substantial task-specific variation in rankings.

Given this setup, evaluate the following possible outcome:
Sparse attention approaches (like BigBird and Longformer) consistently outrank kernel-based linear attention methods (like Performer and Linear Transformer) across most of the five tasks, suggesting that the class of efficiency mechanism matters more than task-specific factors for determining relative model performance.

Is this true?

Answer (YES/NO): NO